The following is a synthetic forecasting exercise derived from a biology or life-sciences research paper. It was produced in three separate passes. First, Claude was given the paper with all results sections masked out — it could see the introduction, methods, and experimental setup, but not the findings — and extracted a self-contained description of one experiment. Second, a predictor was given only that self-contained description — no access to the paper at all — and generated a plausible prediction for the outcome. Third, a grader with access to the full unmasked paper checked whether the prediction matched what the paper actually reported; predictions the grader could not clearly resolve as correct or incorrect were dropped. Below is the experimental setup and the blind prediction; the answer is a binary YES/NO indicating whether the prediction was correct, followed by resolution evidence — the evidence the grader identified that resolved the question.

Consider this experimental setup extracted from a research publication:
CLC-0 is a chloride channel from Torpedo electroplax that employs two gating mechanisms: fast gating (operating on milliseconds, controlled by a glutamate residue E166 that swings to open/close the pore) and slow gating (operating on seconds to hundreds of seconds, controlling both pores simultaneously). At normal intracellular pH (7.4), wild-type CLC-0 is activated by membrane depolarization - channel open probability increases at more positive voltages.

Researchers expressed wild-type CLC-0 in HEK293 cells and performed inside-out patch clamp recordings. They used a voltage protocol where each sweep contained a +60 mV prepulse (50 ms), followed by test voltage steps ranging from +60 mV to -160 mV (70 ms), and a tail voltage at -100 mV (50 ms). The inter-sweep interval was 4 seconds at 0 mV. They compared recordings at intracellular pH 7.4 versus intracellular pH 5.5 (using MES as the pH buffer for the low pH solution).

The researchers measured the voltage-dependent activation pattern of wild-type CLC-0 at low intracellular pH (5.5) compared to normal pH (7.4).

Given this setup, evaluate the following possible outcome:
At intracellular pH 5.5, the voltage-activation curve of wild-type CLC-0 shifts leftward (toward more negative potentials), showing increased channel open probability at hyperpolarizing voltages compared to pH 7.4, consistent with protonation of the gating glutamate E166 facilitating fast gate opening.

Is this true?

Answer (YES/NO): NO